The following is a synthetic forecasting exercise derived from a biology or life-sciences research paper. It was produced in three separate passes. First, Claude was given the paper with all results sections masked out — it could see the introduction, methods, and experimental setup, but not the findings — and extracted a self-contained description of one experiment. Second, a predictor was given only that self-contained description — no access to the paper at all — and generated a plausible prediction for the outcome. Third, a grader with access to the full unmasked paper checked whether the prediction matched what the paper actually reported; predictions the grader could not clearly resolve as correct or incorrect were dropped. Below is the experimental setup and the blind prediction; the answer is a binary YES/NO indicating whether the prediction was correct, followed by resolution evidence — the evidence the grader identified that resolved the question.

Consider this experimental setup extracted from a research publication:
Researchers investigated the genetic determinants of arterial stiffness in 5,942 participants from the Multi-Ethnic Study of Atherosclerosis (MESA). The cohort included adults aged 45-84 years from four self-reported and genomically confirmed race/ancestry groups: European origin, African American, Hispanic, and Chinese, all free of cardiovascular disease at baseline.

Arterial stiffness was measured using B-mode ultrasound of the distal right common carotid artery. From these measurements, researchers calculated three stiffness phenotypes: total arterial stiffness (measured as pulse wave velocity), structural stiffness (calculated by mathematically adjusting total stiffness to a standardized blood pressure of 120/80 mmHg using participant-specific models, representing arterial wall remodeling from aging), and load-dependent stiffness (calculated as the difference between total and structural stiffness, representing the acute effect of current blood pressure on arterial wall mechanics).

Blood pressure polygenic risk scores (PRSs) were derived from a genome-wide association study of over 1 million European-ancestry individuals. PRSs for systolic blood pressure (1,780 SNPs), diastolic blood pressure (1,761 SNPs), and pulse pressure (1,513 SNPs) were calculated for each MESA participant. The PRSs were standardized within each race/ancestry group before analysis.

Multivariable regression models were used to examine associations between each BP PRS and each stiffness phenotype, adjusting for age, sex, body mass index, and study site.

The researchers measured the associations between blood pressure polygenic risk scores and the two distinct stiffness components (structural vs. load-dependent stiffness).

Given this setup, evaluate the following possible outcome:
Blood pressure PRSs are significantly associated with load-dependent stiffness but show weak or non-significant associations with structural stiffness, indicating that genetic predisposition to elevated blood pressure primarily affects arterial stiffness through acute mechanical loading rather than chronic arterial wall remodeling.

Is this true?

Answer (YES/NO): YES